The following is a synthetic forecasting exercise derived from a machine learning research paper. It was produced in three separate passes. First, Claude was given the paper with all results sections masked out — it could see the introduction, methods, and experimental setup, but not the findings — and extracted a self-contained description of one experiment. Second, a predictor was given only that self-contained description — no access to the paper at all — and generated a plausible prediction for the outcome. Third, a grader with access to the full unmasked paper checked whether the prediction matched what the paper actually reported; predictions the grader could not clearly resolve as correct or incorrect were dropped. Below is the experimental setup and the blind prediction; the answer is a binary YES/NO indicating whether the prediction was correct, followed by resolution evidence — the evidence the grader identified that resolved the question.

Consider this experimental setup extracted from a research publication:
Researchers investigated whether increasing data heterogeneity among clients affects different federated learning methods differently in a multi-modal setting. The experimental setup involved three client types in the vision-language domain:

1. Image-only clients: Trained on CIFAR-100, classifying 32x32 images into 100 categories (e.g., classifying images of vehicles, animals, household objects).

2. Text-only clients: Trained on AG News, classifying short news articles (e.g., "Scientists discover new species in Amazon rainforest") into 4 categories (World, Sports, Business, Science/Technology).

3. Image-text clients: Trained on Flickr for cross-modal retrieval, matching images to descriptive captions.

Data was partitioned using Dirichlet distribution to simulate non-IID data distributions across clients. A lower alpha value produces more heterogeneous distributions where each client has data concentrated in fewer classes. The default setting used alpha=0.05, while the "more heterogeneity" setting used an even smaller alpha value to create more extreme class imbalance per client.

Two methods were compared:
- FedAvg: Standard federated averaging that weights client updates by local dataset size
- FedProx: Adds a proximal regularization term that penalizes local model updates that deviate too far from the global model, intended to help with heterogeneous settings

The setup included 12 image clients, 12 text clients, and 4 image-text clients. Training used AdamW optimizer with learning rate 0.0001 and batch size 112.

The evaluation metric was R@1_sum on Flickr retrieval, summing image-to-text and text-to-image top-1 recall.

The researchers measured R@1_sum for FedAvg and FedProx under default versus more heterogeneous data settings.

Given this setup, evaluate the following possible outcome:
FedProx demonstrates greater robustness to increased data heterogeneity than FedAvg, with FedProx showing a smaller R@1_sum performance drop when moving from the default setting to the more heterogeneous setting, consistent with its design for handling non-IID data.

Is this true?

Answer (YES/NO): NO